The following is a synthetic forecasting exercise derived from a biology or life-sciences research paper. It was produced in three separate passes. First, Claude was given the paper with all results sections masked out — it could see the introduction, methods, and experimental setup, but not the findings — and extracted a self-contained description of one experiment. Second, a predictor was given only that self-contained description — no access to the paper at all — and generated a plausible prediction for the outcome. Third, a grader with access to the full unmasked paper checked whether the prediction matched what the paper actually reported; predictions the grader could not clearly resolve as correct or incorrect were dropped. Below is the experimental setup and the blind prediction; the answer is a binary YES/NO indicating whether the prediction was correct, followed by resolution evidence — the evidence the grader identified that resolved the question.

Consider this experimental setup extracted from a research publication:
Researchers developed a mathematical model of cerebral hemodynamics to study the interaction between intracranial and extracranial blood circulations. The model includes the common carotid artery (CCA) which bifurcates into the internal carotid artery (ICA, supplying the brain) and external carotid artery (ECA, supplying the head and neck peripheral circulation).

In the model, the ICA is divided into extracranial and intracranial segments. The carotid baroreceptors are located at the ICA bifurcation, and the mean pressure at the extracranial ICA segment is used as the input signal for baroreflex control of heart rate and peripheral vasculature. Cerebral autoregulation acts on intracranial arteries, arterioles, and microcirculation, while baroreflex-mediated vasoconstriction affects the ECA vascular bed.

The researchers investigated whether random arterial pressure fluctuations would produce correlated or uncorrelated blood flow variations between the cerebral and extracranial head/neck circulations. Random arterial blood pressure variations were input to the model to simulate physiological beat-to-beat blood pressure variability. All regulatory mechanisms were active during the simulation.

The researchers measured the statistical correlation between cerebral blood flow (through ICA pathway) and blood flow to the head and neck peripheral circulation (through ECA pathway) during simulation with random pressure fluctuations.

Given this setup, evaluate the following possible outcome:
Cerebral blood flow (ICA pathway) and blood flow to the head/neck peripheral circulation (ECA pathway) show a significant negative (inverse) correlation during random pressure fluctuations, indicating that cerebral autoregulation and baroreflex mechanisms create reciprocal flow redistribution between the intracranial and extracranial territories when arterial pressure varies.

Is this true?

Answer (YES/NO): NO